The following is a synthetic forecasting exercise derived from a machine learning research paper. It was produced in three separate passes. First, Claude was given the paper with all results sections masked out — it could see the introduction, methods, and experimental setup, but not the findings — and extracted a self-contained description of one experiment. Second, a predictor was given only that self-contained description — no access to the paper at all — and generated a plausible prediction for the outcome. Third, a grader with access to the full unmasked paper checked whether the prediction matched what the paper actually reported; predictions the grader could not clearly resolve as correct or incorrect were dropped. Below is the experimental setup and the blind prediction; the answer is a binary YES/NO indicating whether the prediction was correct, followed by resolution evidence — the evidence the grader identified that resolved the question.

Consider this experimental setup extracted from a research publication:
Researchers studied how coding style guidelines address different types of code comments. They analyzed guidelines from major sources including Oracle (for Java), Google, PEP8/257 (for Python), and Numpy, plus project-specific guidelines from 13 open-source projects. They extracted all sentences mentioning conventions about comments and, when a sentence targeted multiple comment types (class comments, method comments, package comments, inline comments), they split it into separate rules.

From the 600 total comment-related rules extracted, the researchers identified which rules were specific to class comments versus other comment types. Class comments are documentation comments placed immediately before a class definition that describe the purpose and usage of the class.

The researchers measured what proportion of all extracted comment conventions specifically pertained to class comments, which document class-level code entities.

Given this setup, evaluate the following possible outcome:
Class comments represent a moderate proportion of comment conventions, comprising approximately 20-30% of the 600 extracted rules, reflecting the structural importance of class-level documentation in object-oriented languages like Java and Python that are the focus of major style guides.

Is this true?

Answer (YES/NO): NO